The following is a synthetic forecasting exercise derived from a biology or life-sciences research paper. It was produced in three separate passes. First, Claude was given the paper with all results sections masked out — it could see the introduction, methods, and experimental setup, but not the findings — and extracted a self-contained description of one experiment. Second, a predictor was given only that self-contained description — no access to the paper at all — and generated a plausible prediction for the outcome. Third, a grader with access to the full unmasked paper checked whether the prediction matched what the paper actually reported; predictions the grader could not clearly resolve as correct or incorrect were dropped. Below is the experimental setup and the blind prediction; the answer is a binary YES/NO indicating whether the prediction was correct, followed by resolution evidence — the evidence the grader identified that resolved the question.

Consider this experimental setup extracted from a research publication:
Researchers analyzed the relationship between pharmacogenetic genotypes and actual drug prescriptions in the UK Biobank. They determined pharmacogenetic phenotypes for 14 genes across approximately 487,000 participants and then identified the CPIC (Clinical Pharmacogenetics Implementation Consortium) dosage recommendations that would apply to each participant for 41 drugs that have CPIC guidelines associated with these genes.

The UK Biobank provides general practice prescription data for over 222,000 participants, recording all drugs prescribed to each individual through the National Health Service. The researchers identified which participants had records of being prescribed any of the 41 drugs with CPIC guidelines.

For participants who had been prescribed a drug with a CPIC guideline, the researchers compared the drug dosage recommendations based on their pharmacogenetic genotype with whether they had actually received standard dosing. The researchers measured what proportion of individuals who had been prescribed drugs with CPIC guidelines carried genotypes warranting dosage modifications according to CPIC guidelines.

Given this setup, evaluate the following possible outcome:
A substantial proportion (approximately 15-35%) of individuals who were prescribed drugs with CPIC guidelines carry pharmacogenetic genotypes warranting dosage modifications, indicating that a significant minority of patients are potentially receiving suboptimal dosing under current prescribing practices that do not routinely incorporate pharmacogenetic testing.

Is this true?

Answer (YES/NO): YES